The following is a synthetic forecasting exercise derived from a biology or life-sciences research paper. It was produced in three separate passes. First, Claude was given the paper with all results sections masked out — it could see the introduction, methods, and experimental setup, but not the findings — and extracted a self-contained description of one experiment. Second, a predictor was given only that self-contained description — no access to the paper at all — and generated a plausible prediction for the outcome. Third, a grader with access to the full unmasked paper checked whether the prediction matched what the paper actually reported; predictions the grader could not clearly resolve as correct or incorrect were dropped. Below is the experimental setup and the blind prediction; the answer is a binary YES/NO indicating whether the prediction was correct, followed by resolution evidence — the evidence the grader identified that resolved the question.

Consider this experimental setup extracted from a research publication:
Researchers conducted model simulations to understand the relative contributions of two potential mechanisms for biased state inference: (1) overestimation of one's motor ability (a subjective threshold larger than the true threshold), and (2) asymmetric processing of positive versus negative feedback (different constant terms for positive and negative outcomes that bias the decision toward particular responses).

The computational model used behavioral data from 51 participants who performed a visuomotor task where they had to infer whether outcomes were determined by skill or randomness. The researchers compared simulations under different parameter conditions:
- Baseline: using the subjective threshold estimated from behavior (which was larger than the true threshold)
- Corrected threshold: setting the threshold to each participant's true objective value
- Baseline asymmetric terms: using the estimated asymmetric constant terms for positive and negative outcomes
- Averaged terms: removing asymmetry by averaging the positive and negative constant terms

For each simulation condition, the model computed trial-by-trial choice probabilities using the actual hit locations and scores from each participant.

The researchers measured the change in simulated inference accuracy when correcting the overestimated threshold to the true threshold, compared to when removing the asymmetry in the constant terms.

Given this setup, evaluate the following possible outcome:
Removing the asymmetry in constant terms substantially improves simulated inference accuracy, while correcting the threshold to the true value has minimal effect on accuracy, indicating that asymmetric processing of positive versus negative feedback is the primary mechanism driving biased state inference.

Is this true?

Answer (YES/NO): NO